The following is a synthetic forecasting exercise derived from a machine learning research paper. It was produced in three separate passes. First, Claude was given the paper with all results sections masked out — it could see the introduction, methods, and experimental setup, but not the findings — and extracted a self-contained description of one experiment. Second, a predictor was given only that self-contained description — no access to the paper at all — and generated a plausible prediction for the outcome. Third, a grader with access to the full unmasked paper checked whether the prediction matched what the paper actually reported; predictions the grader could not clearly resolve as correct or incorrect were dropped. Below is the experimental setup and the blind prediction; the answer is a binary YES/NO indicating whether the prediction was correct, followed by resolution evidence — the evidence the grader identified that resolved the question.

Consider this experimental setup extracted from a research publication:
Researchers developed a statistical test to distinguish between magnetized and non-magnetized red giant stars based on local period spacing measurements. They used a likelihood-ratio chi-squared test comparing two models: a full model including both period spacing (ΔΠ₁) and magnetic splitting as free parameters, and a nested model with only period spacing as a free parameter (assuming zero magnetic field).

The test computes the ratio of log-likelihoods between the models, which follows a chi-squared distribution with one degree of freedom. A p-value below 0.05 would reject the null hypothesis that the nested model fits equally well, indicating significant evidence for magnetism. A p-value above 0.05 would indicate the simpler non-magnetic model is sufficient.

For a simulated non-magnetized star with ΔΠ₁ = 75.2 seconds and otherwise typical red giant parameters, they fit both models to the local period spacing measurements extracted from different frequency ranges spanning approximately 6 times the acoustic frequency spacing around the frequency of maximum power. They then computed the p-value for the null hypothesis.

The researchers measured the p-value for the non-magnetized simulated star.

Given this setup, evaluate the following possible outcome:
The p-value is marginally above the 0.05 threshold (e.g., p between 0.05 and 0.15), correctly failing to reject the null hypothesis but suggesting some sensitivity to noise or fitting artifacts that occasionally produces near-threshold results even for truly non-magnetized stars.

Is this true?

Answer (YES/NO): YES